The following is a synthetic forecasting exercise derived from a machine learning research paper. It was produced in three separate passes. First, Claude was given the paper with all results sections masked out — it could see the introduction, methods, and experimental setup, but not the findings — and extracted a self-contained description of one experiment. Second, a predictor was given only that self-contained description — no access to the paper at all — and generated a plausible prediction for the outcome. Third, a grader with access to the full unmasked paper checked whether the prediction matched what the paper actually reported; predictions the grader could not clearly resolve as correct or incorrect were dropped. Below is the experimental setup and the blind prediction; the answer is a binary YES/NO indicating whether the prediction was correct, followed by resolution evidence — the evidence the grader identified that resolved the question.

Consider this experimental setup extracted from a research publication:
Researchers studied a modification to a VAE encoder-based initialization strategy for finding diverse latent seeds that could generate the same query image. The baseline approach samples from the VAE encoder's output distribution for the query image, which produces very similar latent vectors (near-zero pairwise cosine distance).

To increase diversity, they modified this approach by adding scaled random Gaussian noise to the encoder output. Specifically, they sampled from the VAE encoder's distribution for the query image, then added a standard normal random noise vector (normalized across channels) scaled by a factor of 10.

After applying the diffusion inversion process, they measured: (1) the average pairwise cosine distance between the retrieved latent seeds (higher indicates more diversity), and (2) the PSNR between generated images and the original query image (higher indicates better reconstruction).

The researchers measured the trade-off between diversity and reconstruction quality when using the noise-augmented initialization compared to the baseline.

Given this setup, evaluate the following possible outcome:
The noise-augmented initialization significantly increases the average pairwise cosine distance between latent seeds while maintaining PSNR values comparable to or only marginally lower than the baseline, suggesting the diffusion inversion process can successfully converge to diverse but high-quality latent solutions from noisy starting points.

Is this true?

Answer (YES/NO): NO